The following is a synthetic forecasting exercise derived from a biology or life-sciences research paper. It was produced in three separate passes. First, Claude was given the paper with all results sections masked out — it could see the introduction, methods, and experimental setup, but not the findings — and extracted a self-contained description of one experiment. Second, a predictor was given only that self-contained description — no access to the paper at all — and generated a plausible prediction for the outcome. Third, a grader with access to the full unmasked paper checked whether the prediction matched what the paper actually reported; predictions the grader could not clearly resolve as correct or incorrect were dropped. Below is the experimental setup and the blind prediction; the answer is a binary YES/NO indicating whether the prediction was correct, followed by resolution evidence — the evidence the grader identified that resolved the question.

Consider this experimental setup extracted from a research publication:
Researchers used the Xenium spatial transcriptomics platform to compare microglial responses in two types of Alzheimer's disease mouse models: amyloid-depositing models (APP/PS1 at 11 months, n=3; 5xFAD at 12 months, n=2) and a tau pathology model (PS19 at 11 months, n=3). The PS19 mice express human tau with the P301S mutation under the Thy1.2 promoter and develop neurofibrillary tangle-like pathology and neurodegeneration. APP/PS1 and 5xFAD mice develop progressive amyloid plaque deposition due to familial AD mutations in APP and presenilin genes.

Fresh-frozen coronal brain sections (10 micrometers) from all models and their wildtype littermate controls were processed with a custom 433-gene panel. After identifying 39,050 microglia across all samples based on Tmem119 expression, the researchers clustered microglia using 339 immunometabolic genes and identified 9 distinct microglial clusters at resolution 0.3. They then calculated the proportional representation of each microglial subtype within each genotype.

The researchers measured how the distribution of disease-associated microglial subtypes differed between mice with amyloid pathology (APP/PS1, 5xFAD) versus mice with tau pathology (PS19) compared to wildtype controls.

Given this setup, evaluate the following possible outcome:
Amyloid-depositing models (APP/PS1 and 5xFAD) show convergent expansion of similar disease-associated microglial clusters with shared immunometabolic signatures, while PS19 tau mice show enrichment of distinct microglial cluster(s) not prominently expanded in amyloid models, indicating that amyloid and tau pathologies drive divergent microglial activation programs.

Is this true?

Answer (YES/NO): NO